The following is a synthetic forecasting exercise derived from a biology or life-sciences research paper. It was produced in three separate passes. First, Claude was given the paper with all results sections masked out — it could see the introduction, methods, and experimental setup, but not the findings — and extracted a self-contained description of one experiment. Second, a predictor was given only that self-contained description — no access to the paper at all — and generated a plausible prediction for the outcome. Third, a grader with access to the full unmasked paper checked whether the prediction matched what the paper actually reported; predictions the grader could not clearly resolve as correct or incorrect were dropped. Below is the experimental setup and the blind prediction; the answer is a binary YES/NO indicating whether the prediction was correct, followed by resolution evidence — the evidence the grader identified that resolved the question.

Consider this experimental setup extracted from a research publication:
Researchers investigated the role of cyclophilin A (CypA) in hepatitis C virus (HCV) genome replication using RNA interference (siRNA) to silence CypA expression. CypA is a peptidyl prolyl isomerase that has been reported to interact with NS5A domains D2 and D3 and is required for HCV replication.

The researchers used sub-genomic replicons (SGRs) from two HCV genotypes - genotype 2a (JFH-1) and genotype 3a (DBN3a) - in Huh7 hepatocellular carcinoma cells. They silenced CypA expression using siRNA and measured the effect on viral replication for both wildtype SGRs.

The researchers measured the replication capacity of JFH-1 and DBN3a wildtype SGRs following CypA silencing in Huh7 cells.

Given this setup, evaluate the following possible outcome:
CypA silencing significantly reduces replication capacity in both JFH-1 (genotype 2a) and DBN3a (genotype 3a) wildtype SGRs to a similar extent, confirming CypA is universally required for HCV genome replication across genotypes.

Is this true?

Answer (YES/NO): YES